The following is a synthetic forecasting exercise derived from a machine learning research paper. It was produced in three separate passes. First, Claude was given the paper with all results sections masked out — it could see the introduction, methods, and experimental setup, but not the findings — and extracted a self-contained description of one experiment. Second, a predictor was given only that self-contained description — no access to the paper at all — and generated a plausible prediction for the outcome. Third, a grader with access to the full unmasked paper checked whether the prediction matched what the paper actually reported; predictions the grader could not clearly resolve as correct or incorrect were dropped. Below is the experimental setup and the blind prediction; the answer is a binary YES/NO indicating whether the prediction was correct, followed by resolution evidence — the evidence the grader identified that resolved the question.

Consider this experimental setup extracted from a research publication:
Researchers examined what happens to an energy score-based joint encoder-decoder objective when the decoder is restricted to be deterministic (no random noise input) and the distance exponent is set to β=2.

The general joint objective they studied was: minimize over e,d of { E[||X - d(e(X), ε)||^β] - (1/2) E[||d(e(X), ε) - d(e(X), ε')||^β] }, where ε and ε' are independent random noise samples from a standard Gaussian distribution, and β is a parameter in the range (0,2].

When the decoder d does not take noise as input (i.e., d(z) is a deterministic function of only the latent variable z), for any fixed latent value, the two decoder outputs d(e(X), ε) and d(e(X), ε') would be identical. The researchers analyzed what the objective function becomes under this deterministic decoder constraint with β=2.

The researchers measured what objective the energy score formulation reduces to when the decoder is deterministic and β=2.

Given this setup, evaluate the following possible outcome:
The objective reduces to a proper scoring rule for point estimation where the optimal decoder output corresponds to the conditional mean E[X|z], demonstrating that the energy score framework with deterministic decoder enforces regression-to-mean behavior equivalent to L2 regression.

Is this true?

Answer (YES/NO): YES